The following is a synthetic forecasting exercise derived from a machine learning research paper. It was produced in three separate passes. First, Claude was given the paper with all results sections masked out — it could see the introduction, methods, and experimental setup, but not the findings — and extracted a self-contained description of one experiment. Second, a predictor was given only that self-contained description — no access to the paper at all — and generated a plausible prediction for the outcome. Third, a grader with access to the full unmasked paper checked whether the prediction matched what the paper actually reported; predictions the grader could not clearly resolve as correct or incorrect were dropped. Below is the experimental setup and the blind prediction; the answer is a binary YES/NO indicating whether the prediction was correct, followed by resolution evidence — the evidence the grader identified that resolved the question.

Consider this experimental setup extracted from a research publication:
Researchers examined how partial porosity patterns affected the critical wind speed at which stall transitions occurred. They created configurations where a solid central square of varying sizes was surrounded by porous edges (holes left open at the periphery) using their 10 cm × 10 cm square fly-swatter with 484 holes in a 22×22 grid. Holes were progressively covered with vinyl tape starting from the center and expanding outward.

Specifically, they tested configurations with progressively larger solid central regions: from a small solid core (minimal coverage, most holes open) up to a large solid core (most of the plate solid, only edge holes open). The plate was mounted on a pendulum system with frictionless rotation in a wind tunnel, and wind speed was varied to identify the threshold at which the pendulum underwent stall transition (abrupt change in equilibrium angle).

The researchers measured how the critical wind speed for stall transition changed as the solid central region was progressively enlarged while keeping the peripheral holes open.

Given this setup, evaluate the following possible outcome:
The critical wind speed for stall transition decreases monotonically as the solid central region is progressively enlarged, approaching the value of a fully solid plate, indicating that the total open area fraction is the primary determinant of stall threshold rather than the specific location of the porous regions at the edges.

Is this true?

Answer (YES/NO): NO